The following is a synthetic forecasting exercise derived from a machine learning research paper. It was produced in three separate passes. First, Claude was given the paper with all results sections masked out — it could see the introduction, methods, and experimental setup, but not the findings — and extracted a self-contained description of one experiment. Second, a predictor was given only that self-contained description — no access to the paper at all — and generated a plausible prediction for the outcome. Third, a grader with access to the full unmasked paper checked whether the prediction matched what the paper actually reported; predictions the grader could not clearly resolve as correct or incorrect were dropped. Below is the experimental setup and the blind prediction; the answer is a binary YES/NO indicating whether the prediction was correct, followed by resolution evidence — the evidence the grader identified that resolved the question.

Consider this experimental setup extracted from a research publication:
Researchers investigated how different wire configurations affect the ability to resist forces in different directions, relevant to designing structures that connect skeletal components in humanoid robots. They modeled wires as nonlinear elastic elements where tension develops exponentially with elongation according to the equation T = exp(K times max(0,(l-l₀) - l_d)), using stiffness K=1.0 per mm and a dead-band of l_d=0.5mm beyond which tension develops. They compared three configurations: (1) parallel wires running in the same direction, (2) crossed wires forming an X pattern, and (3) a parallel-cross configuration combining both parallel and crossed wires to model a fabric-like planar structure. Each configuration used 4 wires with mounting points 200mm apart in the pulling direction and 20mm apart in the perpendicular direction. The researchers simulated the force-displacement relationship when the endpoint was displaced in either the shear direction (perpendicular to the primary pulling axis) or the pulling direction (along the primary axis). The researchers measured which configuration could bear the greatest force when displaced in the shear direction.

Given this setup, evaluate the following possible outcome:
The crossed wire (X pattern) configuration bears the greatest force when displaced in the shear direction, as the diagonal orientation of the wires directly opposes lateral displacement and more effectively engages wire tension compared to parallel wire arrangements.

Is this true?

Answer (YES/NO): NO